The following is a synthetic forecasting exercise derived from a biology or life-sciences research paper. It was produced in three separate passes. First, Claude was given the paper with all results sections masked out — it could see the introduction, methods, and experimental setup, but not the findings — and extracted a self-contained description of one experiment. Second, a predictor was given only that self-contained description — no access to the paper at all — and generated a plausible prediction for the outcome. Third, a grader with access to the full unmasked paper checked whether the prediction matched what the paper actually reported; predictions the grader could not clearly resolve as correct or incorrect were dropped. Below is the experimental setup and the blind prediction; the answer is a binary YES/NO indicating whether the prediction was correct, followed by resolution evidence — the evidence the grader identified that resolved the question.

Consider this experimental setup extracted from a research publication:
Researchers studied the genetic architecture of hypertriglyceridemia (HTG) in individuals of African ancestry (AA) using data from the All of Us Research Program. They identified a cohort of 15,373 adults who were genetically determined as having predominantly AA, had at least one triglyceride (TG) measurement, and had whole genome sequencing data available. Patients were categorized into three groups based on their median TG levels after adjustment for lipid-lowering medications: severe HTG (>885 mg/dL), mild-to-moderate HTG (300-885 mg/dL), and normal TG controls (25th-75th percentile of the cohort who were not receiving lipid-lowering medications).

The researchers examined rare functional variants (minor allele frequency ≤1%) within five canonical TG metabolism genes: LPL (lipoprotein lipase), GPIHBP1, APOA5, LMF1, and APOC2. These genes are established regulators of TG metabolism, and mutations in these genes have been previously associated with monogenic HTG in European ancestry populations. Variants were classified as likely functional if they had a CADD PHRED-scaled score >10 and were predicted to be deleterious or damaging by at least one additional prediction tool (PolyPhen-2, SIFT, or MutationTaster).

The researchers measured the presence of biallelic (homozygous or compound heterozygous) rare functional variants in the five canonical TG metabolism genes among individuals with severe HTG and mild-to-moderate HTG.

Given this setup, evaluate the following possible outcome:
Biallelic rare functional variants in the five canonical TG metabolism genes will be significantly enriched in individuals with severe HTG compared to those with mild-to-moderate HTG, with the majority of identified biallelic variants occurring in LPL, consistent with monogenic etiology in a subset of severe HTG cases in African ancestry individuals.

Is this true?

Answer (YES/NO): NO